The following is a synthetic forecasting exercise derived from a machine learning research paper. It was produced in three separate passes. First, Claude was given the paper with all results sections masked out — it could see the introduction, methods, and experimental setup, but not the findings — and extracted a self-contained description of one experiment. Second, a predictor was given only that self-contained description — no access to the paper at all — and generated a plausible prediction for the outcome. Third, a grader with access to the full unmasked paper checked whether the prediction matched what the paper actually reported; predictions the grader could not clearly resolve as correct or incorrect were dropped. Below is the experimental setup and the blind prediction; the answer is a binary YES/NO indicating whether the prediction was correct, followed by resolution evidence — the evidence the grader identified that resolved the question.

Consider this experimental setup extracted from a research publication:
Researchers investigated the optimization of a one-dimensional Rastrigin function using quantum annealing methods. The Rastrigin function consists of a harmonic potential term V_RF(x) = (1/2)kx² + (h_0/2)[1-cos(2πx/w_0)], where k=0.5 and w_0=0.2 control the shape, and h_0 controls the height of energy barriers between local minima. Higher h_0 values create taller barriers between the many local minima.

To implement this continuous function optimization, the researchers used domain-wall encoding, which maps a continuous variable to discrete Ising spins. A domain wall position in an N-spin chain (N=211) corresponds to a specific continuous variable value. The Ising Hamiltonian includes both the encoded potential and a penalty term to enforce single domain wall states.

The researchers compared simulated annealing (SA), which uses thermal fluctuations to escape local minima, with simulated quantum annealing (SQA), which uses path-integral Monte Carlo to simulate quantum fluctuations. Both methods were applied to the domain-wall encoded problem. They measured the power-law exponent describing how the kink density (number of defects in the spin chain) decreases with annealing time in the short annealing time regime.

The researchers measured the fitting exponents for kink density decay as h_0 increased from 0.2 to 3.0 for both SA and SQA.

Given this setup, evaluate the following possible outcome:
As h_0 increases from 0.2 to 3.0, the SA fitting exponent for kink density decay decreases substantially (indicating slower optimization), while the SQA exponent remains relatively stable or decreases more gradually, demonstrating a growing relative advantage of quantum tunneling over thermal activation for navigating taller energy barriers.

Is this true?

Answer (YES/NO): NO